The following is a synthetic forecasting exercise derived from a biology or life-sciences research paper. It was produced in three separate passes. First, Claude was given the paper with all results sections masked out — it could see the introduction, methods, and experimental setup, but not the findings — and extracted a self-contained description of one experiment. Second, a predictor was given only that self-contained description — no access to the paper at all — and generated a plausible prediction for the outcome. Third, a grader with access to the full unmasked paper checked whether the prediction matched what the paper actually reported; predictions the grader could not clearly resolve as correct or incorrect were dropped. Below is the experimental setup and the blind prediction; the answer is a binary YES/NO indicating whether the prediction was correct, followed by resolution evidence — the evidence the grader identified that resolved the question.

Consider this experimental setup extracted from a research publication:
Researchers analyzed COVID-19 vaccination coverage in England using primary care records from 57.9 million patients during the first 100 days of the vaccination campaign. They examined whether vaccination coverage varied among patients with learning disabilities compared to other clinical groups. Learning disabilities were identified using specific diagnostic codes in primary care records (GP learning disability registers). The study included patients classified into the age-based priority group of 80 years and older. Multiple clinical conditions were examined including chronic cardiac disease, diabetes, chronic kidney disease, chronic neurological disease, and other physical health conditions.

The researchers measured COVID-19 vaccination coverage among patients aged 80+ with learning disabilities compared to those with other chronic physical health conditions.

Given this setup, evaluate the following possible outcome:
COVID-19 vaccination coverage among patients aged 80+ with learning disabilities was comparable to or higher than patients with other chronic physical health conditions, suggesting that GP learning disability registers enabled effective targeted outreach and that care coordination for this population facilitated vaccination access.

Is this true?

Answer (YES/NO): NO